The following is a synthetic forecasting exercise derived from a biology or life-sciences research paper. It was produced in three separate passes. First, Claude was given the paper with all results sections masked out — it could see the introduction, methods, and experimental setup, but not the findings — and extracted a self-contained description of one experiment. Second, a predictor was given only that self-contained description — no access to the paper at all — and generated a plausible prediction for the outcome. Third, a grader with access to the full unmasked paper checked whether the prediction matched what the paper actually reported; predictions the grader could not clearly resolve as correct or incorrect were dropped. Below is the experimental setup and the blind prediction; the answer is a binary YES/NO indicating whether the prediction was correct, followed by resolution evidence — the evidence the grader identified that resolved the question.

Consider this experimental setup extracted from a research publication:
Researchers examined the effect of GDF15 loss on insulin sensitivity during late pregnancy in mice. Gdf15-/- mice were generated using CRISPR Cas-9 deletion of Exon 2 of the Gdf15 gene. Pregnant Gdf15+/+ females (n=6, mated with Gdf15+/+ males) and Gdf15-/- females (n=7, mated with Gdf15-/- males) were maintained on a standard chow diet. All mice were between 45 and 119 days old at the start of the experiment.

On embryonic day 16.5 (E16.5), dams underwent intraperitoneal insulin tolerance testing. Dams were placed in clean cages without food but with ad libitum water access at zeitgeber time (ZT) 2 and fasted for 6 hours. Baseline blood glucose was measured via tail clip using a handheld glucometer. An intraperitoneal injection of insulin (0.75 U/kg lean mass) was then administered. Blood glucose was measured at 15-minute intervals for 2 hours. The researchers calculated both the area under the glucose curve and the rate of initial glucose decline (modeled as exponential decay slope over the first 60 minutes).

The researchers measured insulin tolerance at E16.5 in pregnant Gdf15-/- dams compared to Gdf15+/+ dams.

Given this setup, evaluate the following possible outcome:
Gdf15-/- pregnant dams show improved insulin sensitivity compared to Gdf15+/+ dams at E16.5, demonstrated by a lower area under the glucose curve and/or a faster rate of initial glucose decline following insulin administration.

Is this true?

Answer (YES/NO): NO